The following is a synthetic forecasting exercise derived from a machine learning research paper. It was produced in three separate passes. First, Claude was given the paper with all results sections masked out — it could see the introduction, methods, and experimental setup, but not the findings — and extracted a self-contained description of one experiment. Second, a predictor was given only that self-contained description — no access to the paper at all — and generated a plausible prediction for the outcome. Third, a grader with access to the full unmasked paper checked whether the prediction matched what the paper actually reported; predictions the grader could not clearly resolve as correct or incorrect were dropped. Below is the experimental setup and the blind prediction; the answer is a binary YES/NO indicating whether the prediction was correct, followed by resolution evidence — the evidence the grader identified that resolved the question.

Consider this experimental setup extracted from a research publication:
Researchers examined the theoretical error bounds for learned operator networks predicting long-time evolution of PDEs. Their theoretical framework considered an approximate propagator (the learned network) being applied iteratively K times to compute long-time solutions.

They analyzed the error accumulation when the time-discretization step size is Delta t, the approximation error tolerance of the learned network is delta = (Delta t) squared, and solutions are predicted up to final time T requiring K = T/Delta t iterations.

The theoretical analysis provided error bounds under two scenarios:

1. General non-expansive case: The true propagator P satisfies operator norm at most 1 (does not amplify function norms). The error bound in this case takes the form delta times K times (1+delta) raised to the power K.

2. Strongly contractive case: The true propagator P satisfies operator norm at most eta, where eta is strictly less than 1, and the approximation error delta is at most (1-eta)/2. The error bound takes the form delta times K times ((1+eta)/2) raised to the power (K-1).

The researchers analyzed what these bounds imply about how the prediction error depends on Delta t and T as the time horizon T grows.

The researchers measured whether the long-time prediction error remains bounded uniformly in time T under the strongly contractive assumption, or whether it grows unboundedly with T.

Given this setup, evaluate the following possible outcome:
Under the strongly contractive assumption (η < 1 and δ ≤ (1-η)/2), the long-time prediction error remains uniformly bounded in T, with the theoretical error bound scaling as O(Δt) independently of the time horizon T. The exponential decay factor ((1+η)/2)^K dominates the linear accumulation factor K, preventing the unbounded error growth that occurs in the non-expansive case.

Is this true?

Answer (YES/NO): YES